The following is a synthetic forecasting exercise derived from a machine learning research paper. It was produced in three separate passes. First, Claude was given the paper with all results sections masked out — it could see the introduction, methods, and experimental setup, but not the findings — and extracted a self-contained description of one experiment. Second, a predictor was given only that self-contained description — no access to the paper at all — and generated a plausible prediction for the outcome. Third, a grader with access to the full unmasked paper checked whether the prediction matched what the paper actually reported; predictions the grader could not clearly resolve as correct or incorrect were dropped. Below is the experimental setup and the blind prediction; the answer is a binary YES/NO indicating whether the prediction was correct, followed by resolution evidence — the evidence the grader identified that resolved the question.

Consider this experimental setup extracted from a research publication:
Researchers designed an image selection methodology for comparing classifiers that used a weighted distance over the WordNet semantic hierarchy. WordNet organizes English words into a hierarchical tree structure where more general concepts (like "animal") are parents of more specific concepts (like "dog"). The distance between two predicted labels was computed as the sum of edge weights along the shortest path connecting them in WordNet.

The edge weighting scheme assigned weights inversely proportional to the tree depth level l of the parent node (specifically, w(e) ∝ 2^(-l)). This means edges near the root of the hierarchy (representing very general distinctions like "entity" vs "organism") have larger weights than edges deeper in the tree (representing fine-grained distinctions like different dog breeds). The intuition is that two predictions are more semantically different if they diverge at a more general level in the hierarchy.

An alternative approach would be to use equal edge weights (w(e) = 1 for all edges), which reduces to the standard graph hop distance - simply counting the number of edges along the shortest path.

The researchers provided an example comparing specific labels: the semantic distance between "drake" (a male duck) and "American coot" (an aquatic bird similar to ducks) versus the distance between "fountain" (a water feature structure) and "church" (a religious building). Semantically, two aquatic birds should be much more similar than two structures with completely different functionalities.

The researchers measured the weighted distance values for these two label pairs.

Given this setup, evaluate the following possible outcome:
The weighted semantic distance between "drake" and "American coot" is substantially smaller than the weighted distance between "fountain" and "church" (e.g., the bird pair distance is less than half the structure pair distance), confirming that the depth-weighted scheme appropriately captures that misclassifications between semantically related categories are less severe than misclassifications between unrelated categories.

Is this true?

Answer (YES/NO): YES